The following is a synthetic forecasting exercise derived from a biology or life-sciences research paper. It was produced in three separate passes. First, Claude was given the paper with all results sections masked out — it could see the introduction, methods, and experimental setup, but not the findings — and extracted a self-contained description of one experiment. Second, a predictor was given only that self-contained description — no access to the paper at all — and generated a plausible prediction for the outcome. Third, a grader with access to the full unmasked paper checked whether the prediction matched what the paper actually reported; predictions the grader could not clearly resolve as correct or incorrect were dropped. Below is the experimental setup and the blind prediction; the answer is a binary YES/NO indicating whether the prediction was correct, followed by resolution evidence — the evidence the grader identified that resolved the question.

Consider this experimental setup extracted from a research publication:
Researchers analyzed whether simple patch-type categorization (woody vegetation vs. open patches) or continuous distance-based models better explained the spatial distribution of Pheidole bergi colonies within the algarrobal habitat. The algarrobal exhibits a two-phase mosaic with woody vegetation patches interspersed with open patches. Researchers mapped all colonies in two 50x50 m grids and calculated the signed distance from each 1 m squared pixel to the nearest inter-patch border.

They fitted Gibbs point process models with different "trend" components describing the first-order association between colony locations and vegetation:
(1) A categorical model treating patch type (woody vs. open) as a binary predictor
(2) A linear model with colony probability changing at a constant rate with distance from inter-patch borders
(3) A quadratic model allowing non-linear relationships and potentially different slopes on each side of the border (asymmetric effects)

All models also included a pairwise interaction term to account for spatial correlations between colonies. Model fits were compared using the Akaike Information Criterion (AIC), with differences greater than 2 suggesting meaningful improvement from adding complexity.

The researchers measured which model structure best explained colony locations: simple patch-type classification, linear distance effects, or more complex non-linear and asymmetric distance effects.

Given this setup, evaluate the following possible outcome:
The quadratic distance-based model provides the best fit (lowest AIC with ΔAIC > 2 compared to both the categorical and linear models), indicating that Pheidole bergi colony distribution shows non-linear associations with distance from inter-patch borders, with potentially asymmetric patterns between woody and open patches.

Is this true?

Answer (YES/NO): NO